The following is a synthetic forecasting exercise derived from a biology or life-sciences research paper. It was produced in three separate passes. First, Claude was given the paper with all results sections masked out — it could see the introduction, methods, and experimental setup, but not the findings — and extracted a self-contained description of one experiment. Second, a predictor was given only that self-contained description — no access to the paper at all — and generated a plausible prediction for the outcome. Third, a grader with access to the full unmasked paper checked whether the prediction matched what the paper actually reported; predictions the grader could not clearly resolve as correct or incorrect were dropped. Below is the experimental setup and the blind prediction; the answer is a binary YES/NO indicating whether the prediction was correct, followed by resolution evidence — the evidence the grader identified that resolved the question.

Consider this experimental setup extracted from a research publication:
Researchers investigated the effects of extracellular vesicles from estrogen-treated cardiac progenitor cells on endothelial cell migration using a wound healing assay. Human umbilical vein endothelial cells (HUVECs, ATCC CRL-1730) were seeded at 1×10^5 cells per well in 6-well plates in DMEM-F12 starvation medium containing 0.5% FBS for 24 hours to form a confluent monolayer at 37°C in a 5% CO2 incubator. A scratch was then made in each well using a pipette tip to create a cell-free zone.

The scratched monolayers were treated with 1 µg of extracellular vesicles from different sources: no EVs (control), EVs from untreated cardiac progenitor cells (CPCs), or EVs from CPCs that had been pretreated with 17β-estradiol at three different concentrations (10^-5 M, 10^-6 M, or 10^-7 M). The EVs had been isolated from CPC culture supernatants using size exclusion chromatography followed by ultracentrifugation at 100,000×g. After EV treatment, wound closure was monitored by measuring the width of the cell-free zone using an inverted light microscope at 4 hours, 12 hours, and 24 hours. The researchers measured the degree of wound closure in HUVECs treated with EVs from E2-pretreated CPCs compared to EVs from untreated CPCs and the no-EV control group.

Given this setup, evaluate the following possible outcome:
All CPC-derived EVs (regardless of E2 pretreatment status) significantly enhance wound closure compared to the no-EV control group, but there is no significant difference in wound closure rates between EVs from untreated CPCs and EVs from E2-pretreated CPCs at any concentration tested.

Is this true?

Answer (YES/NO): NO